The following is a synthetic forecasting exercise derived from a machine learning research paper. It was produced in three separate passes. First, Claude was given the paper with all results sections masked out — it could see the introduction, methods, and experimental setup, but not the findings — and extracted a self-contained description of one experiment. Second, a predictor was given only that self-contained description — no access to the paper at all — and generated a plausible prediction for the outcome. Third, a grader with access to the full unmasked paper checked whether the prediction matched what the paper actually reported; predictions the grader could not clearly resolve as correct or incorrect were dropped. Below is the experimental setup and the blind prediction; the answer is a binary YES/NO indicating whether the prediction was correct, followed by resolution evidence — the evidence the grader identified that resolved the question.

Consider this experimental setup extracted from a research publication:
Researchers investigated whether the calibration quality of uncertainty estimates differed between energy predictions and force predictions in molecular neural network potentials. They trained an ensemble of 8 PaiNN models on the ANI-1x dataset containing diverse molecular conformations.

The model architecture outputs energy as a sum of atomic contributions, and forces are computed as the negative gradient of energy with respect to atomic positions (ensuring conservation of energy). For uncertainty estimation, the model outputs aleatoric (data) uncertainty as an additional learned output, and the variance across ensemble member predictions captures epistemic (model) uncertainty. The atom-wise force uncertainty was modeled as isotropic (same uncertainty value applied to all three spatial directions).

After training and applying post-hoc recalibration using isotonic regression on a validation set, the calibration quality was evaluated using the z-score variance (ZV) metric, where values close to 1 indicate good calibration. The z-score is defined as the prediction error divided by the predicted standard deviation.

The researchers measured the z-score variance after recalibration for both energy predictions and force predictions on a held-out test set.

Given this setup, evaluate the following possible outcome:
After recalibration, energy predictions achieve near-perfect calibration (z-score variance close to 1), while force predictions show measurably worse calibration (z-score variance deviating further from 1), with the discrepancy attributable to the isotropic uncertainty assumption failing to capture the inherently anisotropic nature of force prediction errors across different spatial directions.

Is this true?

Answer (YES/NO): NO